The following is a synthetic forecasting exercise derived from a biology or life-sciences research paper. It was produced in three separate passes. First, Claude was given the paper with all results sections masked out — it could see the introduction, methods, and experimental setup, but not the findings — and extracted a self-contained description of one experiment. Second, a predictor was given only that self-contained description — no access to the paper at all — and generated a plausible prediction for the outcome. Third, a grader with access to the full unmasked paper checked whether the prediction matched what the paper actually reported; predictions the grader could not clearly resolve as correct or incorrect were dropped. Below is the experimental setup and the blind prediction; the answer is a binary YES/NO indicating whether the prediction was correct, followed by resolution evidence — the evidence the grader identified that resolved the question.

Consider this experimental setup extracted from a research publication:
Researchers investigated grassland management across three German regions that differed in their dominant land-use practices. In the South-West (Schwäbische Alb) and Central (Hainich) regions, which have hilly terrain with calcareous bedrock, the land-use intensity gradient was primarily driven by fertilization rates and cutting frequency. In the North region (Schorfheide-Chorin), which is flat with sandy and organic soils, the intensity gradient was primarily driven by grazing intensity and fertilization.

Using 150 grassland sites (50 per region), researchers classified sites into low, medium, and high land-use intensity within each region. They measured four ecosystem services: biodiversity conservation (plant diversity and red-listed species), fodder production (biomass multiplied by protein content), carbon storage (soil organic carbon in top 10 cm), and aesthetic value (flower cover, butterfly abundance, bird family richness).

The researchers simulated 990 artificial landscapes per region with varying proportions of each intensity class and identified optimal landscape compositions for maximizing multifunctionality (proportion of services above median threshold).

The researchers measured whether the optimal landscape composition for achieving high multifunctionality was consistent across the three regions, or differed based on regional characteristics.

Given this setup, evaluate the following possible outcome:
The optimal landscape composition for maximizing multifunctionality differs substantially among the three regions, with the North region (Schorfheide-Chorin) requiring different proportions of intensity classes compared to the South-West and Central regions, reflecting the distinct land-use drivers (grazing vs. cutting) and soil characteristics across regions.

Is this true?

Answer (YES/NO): YES